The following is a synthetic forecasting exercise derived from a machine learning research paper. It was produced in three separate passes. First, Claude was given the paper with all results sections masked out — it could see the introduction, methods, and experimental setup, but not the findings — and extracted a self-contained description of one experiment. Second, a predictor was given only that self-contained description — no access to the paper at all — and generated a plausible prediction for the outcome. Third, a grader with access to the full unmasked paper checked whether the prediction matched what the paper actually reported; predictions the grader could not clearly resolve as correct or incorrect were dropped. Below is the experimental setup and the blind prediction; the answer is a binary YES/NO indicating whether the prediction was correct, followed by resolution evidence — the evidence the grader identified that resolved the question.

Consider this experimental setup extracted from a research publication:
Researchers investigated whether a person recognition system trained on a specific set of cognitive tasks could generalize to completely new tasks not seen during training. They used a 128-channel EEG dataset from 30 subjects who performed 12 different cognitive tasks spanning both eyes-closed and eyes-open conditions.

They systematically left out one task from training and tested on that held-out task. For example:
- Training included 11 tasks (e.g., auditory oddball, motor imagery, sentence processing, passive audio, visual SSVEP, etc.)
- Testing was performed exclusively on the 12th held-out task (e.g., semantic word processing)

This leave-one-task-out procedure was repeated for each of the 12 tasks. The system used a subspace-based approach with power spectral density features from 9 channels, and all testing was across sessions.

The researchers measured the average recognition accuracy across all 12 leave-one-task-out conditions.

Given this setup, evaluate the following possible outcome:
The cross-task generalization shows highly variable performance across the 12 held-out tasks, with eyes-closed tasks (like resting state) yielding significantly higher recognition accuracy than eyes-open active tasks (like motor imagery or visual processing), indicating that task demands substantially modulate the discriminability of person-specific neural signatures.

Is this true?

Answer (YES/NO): NO